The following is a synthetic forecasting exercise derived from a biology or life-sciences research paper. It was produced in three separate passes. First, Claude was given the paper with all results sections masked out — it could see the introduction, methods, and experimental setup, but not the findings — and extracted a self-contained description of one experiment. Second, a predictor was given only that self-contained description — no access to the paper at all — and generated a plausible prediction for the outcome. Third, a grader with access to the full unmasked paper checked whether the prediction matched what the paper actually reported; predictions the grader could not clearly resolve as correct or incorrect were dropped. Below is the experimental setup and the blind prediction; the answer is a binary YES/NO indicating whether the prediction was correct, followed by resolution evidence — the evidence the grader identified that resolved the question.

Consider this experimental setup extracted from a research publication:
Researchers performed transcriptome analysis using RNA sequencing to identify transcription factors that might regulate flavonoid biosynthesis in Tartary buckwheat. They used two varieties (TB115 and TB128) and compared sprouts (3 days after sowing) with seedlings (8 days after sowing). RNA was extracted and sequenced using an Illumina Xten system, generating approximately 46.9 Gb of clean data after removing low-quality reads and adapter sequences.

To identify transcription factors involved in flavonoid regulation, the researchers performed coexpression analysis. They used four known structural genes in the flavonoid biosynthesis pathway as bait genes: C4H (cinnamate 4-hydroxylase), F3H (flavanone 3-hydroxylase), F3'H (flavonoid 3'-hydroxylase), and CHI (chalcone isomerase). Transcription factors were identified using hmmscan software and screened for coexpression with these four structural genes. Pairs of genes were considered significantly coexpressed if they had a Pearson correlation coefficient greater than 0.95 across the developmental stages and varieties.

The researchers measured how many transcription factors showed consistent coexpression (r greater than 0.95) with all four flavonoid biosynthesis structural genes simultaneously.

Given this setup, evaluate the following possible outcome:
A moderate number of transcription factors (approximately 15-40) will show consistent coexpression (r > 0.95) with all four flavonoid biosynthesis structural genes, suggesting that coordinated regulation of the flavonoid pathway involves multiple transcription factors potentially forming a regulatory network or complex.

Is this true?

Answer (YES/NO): NO